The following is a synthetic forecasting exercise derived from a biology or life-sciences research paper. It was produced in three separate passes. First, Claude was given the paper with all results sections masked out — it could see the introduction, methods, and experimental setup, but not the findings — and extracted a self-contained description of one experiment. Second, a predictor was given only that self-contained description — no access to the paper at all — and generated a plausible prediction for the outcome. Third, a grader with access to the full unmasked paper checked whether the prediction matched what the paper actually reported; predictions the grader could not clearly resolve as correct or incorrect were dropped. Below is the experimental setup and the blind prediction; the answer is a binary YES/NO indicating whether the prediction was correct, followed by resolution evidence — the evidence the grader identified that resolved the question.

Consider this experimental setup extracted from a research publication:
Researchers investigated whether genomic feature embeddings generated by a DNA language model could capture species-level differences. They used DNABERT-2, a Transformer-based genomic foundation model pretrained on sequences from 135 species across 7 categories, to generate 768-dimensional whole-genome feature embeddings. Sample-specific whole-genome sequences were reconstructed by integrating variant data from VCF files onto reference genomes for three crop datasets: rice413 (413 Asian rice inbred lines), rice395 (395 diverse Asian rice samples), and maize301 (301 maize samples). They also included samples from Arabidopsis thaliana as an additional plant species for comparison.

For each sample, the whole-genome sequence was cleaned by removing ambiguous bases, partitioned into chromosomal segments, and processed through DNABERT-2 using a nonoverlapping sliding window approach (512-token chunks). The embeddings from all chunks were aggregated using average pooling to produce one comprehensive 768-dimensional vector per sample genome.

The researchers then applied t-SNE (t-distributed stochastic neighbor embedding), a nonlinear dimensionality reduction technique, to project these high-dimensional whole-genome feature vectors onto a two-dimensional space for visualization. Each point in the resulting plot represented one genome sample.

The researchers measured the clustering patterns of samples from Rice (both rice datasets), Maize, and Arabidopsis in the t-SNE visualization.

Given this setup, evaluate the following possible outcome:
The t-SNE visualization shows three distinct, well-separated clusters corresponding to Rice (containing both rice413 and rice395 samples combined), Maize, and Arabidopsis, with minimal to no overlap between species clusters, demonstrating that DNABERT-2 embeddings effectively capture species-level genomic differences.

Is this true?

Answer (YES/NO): YES